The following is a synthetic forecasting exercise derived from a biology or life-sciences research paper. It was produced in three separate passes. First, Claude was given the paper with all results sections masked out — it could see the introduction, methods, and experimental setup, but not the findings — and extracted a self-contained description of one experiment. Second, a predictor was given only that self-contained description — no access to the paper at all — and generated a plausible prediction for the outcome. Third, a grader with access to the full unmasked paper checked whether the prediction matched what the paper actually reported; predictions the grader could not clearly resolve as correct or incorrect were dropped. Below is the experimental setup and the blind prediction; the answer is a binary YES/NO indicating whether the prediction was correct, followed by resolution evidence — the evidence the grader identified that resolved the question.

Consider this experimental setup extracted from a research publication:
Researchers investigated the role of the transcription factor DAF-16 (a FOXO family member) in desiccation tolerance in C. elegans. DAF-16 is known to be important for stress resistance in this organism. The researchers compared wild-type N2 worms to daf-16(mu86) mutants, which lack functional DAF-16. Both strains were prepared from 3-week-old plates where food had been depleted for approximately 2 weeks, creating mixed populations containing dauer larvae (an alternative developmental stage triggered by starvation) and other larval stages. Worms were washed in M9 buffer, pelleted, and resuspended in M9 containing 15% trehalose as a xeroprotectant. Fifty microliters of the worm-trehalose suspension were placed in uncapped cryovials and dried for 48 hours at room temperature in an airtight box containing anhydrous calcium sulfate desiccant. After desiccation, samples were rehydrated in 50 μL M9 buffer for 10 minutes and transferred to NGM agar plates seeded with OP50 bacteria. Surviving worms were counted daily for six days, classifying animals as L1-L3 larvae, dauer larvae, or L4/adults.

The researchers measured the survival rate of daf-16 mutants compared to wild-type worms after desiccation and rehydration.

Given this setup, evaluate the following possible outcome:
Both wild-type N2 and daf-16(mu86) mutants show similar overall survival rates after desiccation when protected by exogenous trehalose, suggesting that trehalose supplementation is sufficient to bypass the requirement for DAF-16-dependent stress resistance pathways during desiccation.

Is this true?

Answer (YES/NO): NO